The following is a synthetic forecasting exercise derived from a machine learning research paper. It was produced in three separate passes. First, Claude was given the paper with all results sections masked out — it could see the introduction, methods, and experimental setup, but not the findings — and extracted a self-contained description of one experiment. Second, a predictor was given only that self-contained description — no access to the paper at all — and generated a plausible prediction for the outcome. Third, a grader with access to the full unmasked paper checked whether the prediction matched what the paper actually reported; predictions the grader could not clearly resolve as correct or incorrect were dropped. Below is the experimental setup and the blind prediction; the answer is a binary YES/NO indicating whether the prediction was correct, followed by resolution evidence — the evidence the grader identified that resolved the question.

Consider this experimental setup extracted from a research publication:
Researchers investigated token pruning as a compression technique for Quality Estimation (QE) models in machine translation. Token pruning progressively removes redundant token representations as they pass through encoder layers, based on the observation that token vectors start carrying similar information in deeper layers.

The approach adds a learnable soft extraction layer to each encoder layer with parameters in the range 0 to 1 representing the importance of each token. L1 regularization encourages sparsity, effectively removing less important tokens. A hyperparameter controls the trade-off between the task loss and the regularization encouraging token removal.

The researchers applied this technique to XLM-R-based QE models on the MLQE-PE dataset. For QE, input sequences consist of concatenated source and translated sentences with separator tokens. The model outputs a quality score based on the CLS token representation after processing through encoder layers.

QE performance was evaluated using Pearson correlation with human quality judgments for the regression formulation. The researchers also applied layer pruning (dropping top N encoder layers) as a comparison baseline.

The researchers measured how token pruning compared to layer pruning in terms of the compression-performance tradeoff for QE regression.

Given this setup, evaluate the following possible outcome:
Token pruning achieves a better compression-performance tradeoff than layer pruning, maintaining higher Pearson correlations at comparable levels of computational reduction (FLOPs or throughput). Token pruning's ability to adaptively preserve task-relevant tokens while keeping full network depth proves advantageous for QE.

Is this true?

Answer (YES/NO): NO